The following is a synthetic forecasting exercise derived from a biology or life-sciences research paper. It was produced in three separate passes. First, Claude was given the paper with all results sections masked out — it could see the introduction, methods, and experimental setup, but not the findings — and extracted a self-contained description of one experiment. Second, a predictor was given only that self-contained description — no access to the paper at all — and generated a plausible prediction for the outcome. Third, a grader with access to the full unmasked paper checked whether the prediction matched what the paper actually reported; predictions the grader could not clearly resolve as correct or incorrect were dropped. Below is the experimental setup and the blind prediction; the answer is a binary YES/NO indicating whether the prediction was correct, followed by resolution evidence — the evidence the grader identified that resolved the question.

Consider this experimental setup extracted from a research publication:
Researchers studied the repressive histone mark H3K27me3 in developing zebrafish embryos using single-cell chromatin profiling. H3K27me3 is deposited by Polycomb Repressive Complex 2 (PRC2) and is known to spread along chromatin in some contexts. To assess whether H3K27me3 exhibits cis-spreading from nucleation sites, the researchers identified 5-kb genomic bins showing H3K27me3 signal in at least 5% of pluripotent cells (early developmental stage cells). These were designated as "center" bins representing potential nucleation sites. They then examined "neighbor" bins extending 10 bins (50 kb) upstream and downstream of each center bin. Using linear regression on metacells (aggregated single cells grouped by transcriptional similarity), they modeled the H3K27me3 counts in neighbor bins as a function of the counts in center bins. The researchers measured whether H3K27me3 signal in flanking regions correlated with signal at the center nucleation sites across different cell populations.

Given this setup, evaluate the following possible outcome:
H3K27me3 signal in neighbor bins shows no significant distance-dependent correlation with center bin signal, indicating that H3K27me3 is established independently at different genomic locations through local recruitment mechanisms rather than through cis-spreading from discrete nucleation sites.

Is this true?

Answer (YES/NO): NO